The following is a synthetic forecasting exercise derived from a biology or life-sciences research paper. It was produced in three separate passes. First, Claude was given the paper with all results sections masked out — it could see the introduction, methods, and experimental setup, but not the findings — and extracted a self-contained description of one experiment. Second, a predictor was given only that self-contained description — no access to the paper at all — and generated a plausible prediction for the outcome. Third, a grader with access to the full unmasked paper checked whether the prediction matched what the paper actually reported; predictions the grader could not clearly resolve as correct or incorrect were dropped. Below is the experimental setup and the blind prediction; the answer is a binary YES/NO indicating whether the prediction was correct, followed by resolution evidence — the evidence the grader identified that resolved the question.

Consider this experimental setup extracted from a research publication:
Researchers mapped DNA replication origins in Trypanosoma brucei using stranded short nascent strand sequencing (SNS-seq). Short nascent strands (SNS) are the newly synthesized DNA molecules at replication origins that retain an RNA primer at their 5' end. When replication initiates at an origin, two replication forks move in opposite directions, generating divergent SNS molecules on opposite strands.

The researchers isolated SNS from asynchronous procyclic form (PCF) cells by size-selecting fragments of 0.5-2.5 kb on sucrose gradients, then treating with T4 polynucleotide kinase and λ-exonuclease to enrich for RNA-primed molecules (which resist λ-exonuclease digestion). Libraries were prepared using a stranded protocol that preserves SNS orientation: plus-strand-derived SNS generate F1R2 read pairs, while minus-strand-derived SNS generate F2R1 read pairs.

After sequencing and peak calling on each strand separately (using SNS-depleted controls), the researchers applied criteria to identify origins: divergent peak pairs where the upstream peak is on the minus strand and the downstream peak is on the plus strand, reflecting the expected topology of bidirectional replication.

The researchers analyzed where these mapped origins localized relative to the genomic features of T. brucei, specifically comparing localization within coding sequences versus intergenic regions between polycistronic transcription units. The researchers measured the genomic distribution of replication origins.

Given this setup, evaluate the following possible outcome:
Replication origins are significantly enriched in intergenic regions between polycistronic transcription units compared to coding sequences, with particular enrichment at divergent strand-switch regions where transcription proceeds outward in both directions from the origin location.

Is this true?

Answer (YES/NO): NO